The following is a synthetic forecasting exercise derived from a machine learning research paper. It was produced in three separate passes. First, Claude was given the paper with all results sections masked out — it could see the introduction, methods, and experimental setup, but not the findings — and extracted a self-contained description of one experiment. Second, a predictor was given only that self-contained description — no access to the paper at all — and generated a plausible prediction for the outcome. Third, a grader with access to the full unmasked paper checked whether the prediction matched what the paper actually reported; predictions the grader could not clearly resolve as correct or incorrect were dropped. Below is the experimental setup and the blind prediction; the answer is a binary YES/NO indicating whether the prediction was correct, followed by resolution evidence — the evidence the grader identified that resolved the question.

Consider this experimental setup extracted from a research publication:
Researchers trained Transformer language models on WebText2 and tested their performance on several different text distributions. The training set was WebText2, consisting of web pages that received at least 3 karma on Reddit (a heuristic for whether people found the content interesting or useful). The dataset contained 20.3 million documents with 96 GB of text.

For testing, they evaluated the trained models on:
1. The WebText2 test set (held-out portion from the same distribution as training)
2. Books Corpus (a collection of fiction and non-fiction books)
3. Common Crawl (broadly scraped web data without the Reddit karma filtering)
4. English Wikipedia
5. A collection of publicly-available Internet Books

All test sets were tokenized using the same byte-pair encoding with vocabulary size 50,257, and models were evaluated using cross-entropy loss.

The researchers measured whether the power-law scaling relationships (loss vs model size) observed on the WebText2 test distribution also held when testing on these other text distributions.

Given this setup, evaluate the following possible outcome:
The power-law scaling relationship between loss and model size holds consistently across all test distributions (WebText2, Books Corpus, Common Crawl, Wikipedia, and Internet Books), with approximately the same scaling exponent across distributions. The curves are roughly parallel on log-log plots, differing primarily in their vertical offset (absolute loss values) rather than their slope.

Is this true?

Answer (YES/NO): YES